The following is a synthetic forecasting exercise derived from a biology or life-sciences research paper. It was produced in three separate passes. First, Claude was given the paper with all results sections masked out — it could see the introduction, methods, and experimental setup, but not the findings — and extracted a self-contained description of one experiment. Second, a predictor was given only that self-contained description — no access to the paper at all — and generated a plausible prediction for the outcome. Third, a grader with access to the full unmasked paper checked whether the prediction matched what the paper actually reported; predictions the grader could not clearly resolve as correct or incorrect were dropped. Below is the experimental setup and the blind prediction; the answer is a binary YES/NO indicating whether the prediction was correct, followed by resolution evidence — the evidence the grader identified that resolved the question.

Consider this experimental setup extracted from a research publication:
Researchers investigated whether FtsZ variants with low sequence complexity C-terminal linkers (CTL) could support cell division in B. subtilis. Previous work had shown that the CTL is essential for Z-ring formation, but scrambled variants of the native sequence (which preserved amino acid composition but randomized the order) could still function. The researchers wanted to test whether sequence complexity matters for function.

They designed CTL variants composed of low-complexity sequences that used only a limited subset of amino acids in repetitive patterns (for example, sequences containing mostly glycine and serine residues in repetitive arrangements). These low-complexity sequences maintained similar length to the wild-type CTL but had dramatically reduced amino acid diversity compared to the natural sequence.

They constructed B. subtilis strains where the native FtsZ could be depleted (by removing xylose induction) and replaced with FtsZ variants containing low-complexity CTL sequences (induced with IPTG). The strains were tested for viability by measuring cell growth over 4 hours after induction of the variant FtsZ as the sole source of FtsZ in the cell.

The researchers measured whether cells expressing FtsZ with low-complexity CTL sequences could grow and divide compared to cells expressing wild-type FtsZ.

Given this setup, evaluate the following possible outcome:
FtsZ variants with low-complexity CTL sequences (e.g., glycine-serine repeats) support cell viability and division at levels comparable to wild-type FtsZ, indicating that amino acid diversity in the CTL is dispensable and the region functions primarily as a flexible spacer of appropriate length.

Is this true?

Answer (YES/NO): NO